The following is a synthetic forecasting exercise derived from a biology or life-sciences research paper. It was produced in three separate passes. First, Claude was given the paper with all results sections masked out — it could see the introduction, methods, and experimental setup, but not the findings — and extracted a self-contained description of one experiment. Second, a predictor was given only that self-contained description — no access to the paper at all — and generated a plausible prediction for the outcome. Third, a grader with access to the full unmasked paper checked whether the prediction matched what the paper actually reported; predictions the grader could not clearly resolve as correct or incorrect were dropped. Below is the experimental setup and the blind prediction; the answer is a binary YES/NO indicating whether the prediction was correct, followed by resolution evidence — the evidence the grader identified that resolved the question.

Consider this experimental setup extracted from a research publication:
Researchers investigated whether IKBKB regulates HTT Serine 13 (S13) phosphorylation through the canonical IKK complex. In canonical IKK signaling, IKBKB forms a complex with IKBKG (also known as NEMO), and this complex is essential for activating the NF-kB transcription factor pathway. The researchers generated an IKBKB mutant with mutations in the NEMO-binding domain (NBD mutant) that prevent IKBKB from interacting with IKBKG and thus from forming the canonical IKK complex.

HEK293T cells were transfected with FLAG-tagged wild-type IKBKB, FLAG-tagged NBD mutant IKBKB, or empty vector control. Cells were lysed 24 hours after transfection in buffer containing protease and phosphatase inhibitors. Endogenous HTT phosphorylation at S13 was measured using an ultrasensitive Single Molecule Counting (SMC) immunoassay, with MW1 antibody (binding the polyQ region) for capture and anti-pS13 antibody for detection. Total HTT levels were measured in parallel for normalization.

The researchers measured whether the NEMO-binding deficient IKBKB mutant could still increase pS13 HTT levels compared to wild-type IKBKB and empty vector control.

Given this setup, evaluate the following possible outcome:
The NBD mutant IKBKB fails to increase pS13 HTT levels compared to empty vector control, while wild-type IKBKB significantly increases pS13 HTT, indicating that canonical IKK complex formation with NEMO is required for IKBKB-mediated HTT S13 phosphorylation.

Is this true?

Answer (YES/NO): NO